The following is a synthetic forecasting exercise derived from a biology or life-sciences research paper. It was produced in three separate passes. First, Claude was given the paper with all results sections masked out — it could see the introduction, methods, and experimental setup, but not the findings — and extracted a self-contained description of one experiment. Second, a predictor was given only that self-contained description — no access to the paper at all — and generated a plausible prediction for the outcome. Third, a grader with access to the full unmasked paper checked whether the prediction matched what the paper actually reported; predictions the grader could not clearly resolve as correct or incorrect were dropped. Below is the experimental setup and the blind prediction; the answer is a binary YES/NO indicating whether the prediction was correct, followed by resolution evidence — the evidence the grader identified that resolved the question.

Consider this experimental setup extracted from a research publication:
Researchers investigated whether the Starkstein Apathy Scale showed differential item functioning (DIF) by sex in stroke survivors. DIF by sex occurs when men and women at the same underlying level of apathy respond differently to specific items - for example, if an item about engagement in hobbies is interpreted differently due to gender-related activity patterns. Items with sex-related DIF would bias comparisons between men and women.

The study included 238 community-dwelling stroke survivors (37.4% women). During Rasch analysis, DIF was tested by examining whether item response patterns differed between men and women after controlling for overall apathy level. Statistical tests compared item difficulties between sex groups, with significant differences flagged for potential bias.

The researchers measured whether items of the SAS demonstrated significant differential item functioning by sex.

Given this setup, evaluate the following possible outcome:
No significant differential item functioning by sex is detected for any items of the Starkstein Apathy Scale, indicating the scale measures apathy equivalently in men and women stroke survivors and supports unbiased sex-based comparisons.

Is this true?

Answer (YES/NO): YES